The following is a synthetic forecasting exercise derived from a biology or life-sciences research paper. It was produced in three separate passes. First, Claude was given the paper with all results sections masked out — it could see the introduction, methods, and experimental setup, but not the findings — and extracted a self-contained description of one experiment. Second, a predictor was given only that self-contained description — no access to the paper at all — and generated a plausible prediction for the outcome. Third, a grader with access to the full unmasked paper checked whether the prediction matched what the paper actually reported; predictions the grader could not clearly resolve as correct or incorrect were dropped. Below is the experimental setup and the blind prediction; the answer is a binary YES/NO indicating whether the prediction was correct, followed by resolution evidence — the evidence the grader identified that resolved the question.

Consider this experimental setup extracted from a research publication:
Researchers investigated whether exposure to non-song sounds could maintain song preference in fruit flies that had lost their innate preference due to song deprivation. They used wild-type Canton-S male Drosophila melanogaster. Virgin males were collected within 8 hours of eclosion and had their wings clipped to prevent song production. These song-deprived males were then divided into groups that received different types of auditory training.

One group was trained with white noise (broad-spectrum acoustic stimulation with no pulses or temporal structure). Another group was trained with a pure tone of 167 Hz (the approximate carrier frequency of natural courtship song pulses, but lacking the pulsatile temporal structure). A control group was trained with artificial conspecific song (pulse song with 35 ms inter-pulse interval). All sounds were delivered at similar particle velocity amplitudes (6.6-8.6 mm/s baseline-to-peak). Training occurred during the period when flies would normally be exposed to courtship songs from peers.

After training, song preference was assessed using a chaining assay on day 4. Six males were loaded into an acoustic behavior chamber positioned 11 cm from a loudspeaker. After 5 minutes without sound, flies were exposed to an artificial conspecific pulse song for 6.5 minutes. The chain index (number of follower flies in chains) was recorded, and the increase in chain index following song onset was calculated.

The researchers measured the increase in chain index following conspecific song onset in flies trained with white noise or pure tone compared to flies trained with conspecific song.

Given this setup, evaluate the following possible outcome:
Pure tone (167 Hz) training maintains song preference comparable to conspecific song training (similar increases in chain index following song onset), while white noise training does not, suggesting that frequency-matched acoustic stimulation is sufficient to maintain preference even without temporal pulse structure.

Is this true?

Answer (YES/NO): NO